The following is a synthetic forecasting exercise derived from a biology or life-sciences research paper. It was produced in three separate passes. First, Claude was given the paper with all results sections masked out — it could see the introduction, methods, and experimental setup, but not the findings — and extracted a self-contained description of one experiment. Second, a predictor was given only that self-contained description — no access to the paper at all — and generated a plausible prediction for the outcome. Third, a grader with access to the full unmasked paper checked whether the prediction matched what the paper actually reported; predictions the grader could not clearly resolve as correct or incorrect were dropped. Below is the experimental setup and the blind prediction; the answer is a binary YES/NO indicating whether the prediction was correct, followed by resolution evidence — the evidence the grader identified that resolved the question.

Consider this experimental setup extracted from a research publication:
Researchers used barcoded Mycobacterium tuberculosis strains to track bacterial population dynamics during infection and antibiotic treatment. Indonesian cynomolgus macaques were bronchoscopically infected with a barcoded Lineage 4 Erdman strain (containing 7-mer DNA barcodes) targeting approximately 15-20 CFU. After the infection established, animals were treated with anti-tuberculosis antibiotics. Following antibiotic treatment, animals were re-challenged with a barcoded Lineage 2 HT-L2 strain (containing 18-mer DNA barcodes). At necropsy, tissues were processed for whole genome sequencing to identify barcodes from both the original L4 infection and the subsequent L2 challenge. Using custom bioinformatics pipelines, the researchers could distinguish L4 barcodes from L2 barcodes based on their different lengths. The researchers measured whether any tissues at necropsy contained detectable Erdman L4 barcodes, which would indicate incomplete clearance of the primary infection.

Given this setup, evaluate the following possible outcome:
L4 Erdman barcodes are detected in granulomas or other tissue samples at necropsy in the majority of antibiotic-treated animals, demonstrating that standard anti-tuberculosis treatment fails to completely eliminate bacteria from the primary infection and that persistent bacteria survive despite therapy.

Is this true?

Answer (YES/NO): NO